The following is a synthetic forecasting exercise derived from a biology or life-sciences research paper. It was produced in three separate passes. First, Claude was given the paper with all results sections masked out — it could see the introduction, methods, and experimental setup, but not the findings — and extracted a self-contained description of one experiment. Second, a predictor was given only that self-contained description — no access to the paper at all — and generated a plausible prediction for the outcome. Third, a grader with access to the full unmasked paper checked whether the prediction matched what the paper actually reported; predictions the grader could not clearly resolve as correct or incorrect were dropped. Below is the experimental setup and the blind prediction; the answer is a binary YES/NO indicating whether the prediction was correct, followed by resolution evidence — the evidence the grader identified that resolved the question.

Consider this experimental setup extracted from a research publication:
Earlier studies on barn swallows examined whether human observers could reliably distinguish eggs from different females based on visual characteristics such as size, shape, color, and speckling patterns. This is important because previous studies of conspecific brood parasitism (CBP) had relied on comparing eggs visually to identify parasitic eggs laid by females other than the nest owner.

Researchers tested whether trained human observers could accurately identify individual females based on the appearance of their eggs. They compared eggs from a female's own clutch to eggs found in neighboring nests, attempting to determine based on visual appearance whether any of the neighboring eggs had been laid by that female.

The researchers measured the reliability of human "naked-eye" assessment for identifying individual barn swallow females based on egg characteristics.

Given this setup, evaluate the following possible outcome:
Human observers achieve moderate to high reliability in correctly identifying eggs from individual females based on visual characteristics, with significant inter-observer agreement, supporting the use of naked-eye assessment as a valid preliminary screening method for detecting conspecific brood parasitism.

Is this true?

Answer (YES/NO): NO